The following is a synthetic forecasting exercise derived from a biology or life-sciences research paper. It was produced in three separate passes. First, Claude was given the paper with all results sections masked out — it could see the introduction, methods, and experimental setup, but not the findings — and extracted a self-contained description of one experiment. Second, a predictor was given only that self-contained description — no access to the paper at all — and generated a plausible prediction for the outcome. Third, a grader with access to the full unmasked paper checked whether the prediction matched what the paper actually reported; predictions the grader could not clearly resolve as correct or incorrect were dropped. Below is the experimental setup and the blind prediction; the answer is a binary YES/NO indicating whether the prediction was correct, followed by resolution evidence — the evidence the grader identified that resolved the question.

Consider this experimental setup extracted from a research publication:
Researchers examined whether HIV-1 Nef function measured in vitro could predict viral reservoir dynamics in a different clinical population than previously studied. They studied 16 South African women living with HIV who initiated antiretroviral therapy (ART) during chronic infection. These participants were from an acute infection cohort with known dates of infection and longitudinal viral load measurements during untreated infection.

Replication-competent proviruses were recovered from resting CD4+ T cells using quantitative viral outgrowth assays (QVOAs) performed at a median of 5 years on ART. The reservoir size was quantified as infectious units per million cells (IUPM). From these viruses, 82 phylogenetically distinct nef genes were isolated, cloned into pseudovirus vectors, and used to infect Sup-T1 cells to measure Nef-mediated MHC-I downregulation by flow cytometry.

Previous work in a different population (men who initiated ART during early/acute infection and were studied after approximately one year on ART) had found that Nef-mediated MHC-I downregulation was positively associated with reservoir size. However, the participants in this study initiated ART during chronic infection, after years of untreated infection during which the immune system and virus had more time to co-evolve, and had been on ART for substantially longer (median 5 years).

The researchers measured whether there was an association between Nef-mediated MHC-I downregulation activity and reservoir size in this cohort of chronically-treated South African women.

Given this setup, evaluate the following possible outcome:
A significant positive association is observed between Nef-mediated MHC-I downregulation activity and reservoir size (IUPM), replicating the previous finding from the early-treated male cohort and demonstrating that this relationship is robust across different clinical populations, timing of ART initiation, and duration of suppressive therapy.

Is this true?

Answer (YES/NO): NO